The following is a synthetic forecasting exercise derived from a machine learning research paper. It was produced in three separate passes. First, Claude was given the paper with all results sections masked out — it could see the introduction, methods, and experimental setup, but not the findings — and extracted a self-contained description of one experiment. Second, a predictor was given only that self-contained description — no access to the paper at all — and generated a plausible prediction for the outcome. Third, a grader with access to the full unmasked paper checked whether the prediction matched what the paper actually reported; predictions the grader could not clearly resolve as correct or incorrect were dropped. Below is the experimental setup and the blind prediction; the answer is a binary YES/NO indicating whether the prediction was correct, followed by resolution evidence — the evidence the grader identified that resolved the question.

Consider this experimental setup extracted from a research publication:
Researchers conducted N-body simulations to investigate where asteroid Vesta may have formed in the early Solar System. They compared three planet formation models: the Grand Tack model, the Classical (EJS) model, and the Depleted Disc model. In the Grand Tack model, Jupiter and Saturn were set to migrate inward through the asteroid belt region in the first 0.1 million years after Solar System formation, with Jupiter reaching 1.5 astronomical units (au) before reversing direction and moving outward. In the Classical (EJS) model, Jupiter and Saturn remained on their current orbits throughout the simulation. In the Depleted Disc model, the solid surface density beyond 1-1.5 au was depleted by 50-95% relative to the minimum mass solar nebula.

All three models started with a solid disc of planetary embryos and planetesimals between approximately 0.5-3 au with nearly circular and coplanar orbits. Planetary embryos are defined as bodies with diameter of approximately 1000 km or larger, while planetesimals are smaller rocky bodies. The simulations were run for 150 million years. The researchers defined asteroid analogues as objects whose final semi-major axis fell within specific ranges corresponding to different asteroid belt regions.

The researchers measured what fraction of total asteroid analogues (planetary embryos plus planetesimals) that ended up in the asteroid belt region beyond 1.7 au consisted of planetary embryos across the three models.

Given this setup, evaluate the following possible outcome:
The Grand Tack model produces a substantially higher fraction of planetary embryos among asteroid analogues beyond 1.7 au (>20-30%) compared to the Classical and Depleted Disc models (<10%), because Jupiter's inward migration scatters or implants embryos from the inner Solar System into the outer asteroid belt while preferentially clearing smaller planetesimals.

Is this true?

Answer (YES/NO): NO